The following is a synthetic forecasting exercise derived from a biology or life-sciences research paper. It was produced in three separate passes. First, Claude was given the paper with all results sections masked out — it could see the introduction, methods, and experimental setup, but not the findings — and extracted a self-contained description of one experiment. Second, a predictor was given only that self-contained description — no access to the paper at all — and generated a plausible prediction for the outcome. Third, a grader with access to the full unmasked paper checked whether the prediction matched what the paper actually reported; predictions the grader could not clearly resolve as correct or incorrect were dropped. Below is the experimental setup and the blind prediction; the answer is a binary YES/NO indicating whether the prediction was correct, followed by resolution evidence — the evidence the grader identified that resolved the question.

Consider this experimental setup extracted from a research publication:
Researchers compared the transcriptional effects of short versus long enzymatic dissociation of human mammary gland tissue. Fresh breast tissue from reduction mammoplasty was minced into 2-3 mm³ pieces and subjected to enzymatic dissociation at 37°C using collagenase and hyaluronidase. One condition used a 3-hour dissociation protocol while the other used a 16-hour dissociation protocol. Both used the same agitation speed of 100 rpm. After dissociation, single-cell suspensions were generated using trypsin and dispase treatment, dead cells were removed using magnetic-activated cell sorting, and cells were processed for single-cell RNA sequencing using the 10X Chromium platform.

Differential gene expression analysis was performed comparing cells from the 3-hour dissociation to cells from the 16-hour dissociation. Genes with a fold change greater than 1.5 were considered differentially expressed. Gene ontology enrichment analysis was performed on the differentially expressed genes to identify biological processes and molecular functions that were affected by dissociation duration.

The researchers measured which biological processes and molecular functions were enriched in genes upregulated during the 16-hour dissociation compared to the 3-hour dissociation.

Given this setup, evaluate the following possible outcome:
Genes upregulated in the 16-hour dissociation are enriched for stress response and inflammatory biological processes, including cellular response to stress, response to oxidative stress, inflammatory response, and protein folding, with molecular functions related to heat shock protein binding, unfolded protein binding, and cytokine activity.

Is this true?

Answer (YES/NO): NO